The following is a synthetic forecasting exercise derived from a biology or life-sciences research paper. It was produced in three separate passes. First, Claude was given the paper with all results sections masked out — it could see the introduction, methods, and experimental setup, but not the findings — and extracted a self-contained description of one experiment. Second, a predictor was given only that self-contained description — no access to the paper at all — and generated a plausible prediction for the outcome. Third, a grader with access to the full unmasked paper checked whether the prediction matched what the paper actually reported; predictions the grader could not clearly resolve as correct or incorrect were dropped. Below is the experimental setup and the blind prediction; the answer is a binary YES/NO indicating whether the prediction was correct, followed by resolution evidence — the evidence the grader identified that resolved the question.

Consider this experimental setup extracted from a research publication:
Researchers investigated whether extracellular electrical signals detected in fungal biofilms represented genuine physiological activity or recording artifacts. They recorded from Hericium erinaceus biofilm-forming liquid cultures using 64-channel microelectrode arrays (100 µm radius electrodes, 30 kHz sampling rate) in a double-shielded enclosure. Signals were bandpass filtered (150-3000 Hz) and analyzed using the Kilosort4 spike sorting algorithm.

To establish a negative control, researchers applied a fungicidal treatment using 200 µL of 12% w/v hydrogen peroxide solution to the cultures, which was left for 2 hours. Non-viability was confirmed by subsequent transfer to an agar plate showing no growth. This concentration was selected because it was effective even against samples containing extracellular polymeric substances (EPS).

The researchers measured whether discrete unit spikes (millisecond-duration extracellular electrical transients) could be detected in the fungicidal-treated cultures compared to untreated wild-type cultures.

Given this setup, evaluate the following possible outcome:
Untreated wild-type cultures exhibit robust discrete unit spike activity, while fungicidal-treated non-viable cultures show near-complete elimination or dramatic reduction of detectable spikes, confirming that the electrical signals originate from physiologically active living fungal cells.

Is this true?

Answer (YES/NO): YES